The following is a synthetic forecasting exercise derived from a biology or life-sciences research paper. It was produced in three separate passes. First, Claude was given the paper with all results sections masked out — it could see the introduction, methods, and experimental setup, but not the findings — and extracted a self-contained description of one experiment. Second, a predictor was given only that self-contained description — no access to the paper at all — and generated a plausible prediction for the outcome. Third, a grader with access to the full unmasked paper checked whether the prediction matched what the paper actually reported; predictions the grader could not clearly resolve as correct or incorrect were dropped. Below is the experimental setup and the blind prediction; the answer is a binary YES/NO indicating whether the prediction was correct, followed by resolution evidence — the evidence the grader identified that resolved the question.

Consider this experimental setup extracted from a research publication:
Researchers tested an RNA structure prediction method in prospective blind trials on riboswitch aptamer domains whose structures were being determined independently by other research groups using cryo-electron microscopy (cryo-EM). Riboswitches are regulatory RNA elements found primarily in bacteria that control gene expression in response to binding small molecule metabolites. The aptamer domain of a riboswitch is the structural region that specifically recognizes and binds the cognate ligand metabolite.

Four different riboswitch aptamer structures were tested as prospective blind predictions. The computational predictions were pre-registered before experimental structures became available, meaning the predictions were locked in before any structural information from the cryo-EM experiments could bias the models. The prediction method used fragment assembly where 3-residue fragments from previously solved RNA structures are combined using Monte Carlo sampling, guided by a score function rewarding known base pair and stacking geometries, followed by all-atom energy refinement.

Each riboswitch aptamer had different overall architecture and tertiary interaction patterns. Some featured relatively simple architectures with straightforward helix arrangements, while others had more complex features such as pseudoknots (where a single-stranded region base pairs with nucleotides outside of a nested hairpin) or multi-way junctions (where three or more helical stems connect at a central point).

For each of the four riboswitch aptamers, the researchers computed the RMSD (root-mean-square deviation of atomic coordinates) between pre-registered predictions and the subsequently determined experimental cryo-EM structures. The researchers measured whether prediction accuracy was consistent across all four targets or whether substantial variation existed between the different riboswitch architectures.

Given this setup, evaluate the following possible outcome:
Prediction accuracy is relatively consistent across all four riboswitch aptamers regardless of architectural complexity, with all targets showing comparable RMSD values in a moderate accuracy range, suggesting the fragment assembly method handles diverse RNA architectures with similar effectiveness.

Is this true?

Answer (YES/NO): NO